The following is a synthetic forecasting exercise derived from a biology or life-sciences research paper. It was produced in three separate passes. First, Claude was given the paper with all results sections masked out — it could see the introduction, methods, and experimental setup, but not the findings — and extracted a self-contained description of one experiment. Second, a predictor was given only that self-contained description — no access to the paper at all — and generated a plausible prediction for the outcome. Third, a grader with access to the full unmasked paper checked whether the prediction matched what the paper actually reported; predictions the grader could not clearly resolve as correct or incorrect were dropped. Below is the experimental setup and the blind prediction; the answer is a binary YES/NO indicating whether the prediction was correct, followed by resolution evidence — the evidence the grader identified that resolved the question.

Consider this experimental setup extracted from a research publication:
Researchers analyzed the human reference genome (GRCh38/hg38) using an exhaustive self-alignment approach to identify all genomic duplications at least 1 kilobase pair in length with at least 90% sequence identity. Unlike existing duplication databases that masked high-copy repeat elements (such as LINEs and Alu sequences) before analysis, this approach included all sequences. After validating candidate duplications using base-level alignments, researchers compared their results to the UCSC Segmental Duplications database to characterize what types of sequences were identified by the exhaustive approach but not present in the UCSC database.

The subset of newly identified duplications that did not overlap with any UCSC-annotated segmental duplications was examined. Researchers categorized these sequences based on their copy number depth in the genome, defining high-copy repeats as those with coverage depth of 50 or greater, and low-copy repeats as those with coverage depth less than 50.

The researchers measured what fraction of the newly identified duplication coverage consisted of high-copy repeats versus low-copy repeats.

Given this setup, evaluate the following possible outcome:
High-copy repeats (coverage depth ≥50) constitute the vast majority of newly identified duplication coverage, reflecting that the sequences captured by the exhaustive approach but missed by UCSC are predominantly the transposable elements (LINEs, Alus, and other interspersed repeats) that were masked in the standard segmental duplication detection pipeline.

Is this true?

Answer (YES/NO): YES